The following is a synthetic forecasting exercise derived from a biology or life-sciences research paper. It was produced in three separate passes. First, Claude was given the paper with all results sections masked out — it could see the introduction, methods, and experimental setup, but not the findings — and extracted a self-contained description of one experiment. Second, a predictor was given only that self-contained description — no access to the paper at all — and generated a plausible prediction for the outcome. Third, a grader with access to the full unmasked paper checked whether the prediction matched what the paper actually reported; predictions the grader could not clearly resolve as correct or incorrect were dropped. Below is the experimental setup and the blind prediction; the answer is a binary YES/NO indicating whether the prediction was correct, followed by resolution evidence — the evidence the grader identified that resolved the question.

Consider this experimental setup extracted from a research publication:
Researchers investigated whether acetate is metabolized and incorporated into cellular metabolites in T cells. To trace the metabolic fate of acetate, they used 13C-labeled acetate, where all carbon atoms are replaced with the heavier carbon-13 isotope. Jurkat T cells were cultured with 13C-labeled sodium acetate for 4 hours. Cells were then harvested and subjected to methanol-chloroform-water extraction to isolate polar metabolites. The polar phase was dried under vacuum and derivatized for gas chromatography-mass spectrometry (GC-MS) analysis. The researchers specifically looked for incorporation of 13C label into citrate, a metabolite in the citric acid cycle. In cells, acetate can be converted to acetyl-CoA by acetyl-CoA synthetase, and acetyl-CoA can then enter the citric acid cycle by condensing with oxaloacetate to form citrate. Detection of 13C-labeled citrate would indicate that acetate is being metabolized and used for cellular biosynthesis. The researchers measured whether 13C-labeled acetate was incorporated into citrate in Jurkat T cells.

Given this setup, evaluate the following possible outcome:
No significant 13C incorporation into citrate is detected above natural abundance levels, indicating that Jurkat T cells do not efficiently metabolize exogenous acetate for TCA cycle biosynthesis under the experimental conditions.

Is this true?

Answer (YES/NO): NO